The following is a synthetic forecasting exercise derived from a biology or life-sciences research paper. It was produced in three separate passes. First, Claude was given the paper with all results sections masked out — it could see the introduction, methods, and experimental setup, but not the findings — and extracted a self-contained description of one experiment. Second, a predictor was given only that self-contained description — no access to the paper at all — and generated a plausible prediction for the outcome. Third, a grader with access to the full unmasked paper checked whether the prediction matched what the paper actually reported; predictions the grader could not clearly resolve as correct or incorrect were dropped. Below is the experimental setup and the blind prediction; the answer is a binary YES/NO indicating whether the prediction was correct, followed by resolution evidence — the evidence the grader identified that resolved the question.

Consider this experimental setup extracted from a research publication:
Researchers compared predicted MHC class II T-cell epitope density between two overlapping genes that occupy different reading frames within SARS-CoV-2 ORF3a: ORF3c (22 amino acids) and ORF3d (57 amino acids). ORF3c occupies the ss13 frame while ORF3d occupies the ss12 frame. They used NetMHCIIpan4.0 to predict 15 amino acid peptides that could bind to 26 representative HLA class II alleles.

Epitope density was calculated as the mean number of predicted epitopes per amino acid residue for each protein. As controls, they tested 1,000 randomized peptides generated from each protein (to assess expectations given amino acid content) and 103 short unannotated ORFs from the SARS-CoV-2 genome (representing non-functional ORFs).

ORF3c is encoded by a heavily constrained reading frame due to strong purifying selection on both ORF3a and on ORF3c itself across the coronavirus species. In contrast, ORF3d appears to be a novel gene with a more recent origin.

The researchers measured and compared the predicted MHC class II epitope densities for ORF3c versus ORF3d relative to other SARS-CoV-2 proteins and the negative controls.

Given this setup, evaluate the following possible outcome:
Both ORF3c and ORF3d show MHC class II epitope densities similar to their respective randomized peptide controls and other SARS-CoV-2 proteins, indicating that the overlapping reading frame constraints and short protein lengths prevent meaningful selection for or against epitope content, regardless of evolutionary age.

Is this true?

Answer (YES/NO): NO